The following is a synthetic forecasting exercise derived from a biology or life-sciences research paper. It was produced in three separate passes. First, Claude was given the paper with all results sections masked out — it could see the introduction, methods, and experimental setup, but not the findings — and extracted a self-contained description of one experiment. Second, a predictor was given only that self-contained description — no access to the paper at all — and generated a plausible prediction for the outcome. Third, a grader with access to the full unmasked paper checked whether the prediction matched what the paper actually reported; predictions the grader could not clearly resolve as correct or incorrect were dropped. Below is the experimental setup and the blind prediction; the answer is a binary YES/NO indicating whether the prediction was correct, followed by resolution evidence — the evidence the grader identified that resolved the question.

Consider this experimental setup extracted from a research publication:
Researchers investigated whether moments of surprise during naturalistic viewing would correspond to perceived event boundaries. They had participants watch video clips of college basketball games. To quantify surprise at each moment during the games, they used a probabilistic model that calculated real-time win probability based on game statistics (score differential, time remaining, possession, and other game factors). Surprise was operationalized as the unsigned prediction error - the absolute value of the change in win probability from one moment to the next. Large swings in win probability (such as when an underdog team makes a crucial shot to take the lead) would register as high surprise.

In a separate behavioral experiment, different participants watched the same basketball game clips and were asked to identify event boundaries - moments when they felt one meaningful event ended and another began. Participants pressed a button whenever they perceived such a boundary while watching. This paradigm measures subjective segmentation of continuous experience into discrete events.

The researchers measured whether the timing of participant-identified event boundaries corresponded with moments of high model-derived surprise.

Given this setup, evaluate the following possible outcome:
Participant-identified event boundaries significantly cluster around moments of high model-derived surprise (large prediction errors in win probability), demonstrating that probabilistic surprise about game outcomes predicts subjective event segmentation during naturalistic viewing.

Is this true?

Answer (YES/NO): NO